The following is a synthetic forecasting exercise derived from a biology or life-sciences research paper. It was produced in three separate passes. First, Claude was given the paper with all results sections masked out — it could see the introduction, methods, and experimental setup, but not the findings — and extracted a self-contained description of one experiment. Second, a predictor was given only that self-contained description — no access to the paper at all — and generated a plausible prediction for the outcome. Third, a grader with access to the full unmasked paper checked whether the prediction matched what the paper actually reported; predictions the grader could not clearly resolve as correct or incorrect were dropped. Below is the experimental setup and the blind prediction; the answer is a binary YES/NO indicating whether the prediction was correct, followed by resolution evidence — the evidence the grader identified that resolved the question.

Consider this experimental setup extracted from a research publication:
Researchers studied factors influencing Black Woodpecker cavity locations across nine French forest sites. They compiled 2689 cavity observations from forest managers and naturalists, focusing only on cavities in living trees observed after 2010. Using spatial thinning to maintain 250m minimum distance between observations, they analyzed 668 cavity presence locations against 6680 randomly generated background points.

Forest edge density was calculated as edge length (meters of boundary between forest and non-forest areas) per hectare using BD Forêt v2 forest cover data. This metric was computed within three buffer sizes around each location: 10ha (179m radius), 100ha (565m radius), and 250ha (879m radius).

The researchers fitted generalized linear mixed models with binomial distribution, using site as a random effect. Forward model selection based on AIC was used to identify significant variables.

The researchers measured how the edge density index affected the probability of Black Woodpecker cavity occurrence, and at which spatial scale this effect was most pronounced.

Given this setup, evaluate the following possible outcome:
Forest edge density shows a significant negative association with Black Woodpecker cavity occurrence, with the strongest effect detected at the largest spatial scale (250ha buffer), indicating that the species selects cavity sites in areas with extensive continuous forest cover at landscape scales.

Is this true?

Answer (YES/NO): NO